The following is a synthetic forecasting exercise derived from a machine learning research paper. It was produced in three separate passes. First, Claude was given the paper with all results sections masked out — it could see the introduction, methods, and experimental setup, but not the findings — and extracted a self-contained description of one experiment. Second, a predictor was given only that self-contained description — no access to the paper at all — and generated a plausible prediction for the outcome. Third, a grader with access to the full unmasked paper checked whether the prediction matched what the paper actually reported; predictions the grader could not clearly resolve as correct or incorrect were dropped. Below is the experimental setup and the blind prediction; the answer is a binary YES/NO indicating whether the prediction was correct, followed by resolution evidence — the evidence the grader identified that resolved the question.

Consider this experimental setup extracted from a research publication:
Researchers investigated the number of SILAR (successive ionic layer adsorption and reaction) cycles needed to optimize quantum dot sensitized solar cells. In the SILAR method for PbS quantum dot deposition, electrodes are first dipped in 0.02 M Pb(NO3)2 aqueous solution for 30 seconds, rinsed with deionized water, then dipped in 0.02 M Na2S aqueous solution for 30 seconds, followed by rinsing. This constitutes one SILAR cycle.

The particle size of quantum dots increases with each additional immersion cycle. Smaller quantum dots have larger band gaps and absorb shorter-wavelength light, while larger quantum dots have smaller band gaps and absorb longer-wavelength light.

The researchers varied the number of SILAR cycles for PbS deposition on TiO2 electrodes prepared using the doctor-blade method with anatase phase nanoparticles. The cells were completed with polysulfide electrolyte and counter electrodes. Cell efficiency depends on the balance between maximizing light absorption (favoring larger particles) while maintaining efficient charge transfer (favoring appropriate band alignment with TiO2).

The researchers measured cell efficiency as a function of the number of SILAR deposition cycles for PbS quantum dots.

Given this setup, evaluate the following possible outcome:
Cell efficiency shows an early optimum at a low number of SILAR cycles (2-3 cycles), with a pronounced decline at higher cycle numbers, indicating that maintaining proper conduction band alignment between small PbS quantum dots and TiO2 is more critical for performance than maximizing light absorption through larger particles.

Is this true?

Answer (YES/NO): NO